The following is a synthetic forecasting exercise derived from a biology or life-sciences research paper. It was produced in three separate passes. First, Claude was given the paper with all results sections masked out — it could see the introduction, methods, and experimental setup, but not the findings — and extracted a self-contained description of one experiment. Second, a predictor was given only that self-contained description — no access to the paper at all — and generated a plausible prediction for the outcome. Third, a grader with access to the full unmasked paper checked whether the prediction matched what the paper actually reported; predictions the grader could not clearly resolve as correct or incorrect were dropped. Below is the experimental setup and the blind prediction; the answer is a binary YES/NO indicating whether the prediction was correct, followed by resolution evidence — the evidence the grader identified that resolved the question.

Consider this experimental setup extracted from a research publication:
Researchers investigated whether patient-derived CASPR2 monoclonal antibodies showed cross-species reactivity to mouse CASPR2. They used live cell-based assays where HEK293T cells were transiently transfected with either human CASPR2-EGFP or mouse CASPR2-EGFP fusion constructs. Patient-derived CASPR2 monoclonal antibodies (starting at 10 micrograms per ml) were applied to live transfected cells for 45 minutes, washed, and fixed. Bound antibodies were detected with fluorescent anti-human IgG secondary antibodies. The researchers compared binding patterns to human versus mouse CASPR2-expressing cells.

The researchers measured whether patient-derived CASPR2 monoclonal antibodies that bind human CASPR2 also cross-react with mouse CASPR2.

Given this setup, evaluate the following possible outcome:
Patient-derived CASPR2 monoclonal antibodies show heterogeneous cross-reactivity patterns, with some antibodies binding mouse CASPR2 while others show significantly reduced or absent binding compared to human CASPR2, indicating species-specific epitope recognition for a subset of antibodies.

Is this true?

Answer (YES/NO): YES